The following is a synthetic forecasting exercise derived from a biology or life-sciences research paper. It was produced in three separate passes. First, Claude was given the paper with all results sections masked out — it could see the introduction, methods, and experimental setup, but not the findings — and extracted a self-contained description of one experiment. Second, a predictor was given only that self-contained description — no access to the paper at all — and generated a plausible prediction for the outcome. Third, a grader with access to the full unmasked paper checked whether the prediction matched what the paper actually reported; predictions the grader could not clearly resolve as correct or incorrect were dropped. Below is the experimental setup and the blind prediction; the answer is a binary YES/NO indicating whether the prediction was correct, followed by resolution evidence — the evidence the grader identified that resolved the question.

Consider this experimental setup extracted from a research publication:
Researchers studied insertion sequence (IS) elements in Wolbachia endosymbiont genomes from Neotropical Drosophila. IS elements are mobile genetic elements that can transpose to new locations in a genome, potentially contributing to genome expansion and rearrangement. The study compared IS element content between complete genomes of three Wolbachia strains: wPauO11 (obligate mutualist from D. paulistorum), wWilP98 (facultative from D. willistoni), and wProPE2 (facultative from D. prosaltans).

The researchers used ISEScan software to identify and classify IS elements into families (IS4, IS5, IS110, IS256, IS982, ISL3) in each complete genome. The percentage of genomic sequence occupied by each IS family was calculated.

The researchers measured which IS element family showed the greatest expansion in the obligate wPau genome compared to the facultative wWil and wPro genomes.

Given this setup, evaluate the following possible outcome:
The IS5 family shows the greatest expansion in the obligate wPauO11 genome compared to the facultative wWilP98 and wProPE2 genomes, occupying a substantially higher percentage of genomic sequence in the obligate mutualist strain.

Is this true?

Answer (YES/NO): NO